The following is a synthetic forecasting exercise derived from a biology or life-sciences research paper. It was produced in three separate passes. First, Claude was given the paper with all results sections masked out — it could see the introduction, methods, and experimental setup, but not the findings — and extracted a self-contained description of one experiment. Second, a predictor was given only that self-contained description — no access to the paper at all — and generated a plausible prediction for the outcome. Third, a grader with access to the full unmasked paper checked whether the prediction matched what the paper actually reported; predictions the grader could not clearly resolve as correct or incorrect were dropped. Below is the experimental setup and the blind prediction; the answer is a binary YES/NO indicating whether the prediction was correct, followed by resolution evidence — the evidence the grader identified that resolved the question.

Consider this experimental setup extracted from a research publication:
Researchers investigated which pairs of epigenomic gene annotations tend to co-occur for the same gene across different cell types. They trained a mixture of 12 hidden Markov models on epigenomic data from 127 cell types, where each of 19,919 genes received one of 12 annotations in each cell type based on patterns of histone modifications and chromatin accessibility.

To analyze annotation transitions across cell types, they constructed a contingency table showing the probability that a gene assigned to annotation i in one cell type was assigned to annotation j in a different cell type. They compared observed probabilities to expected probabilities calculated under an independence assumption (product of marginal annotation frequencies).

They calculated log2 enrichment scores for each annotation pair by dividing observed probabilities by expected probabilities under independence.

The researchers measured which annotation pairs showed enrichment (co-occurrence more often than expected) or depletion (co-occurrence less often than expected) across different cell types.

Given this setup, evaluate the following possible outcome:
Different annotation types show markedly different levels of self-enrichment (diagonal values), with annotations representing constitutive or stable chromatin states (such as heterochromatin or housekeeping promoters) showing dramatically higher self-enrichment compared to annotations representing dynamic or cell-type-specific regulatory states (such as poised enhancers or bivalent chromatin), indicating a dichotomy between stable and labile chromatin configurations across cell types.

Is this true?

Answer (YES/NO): NO